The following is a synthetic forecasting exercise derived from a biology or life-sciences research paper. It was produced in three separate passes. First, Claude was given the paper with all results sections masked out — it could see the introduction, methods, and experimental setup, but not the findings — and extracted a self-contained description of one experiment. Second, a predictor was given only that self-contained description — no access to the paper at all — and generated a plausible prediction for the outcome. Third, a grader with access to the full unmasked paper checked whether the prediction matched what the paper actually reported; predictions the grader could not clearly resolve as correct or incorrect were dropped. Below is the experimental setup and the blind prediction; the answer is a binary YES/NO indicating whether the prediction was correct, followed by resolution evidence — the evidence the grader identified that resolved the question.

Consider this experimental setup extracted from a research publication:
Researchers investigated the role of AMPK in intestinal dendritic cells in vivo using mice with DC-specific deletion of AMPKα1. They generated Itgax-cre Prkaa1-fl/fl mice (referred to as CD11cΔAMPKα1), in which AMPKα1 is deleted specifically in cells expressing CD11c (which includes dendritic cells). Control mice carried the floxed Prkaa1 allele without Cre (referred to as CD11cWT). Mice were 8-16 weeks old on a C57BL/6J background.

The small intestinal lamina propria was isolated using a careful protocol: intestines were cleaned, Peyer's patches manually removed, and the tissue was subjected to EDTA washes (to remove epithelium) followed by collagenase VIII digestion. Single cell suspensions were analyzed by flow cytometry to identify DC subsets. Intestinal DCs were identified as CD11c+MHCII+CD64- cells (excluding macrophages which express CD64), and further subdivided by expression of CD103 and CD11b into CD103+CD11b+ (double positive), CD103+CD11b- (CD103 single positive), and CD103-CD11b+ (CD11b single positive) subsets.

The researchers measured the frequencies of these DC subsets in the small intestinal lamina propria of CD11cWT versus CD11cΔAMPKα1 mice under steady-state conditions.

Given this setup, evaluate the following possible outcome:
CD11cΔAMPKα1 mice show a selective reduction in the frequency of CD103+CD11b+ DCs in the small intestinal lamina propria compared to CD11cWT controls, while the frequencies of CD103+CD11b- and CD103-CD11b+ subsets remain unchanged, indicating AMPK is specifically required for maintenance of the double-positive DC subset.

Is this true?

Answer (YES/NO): YES